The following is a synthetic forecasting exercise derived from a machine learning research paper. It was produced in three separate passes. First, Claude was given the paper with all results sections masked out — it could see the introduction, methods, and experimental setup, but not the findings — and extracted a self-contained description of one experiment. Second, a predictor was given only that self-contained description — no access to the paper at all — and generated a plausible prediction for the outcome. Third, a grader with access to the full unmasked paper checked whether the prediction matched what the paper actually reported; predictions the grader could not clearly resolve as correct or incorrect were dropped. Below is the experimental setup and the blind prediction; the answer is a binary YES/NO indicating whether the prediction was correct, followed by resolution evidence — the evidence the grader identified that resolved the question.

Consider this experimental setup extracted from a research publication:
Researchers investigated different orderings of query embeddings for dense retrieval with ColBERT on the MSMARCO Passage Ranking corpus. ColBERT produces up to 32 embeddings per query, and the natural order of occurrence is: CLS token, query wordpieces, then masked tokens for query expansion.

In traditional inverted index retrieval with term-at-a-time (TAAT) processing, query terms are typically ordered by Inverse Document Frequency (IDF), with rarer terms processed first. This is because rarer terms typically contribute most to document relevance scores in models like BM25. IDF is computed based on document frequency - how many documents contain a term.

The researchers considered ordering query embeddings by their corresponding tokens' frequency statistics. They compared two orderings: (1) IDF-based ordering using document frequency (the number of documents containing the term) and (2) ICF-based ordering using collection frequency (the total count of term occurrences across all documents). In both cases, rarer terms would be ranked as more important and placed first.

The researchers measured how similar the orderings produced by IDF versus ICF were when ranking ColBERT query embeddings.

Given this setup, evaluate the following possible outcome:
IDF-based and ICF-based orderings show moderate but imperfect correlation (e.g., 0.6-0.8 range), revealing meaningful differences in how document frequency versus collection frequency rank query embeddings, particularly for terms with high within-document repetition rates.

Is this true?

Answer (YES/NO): NO